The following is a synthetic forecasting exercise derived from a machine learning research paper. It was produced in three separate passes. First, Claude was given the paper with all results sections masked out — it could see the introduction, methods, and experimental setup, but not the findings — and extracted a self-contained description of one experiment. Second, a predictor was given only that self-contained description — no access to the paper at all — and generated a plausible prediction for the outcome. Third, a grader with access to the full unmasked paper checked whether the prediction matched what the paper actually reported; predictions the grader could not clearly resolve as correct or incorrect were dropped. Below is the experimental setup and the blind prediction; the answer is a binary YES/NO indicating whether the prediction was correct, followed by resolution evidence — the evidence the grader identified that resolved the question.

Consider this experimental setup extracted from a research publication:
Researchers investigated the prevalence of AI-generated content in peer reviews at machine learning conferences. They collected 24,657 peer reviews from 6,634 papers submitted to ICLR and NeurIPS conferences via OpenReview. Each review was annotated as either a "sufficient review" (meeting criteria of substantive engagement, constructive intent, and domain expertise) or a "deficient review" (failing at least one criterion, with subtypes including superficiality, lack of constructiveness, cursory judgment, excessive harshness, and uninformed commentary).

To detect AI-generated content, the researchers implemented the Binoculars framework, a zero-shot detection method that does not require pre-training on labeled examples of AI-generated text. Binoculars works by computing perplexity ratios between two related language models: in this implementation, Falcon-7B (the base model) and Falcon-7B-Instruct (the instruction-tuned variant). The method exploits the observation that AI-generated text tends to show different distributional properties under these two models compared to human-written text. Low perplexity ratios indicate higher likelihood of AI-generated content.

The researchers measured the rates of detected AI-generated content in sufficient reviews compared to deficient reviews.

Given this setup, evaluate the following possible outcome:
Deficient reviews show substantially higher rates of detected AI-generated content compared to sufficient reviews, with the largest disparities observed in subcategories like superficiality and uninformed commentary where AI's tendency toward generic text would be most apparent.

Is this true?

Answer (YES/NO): NO